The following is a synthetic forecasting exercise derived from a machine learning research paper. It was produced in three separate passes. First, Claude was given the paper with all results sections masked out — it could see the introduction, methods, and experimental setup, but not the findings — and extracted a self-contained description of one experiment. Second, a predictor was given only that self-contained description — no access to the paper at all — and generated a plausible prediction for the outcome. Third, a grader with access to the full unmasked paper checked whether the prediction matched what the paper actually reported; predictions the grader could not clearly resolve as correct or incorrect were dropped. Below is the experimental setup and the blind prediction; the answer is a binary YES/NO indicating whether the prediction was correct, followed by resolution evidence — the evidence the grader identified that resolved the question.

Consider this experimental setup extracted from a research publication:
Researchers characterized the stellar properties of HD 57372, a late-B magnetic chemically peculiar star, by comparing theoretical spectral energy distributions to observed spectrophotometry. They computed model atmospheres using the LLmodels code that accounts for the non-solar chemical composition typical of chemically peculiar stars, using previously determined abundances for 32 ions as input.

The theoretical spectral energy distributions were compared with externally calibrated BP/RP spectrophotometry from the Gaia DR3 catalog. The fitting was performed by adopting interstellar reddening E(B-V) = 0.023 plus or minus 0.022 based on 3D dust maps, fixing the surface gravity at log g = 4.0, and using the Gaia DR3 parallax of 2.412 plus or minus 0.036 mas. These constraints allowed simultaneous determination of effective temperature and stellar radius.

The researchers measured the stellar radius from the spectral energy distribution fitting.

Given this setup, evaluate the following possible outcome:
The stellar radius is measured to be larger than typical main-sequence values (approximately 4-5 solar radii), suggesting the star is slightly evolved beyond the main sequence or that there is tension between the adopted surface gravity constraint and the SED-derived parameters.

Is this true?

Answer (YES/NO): NO